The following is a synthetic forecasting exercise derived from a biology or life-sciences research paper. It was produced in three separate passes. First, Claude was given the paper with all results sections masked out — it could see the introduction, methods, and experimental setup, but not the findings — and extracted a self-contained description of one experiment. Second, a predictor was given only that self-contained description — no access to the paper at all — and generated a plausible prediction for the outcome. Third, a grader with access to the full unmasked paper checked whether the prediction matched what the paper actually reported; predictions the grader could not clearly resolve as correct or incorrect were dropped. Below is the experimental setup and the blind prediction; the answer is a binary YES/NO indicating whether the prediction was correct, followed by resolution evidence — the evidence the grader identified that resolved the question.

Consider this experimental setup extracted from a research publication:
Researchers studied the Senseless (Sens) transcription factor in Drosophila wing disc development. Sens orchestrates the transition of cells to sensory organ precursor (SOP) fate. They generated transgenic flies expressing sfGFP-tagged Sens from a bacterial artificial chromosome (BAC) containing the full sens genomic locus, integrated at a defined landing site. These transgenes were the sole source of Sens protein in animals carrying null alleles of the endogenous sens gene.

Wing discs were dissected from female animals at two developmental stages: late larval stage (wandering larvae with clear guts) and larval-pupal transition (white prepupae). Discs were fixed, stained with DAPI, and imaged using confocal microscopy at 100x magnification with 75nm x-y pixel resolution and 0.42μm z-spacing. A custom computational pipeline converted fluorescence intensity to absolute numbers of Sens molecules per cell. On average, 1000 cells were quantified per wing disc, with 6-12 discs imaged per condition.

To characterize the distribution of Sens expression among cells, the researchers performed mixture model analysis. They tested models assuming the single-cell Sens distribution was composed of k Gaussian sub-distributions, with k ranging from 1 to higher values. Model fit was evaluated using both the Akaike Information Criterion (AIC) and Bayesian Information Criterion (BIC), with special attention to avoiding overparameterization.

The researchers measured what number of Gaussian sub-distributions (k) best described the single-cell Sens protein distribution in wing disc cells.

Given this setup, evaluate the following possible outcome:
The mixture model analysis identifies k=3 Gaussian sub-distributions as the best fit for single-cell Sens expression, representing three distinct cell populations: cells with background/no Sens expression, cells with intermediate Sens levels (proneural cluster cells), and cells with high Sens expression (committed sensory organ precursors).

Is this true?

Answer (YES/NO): NO